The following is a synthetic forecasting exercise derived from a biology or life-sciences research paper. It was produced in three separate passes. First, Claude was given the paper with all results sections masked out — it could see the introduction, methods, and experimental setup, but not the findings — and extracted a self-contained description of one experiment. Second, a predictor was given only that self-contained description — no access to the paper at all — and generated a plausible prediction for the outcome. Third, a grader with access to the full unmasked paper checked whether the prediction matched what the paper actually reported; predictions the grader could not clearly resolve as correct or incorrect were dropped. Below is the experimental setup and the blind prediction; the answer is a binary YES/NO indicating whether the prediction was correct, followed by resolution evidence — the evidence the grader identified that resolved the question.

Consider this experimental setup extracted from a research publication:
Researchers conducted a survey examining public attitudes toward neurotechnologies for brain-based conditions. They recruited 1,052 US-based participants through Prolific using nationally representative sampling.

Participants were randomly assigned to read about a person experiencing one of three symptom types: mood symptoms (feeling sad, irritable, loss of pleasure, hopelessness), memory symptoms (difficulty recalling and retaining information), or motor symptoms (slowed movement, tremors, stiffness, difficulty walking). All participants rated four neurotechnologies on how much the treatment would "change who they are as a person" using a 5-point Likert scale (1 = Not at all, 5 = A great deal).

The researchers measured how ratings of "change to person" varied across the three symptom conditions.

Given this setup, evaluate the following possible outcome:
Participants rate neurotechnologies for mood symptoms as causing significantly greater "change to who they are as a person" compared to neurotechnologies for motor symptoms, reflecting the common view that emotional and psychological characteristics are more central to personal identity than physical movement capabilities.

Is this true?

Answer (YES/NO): YES